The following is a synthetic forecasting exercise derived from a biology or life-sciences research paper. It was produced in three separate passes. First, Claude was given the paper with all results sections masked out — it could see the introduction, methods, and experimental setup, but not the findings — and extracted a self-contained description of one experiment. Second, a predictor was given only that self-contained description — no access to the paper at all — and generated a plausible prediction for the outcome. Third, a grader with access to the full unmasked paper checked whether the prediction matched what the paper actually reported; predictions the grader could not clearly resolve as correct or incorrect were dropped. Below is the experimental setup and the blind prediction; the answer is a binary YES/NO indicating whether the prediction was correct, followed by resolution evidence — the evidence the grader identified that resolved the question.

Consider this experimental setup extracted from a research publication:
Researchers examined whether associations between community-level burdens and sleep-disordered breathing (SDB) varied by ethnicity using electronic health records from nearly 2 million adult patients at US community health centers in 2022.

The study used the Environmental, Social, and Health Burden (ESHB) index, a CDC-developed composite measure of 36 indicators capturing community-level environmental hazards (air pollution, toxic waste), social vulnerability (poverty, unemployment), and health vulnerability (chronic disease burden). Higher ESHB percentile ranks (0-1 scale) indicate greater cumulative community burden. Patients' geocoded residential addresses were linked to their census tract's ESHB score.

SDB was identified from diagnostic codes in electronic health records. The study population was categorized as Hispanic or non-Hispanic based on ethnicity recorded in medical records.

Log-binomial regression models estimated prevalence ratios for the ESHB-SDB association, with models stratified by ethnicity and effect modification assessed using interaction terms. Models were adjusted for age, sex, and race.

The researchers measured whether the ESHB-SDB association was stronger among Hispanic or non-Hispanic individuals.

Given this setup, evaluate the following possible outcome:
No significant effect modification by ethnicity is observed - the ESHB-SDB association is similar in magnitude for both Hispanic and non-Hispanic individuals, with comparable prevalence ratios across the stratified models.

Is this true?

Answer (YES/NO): NO